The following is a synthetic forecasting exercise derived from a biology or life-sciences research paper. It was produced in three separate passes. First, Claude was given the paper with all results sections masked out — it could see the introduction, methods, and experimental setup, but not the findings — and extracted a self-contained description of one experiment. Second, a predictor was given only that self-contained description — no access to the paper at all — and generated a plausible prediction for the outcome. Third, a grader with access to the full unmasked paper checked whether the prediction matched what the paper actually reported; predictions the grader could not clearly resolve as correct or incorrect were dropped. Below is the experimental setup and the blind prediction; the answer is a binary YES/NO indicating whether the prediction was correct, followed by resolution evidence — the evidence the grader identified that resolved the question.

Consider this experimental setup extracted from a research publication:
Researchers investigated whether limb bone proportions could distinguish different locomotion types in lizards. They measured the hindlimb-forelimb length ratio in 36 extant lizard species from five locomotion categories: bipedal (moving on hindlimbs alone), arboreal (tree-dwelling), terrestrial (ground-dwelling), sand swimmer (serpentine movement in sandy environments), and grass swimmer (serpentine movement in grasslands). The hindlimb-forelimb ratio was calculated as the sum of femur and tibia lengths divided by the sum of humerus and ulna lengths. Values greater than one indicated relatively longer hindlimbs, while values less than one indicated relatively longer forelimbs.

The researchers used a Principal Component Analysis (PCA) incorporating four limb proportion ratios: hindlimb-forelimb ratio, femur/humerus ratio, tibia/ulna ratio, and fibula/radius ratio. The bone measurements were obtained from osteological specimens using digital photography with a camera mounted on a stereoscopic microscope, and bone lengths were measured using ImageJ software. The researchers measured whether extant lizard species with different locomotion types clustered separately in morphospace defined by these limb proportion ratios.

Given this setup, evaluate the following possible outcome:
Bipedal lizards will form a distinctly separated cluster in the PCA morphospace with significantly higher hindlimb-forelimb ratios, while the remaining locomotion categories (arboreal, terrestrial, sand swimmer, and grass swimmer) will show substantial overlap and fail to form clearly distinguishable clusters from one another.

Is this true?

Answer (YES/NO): NO